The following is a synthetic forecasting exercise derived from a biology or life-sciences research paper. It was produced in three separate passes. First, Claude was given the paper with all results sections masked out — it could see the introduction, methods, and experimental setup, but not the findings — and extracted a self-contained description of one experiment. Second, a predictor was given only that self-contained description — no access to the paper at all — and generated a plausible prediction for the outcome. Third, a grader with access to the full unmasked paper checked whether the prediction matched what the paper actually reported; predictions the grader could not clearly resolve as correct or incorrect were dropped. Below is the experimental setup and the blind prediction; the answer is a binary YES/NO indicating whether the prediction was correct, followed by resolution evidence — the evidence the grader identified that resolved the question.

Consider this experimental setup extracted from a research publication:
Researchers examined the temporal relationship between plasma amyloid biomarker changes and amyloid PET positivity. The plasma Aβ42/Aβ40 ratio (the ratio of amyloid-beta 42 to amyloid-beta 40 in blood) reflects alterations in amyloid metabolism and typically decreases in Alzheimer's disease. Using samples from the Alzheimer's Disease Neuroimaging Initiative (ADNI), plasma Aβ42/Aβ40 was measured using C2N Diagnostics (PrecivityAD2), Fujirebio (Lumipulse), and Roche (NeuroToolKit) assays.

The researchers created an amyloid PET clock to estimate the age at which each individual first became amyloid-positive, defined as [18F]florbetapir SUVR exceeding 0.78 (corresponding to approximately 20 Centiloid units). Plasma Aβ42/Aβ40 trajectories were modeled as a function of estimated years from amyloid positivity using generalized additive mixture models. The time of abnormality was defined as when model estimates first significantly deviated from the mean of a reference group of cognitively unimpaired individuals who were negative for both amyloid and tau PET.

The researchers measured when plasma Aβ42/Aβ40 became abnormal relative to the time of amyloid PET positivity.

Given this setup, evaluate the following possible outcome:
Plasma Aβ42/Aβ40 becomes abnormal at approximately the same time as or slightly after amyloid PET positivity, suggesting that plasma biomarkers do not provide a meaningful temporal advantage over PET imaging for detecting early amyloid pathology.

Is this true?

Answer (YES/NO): NO